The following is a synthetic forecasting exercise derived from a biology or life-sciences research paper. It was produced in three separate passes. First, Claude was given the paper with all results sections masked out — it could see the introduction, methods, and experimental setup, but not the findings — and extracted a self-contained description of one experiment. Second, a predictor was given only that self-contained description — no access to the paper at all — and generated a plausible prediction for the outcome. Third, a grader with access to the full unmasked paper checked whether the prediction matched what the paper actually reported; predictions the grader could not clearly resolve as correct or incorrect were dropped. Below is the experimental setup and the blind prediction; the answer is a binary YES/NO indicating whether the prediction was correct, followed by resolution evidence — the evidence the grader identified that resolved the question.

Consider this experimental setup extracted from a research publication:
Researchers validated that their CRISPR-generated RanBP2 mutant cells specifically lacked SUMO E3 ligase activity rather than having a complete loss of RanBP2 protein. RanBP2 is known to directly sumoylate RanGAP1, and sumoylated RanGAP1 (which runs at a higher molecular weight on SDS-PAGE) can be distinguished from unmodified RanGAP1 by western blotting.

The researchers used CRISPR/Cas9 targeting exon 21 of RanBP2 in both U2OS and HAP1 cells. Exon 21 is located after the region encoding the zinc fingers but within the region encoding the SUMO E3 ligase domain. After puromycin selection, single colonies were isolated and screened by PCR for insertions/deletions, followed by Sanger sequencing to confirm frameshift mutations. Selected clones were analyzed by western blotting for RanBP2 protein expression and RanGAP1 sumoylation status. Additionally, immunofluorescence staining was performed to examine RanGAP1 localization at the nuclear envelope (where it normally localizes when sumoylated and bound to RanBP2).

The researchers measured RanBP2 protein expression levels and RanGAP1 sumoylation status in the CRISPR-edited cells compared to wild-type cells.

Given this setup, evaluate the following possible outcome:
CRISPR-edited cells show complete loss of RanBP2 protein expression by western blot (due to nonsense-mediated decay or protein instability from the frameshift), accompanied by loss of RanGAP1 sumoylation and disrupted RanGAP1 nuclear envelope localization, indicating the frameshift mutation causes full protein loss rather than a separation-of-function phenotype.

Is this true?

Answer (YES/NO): NO